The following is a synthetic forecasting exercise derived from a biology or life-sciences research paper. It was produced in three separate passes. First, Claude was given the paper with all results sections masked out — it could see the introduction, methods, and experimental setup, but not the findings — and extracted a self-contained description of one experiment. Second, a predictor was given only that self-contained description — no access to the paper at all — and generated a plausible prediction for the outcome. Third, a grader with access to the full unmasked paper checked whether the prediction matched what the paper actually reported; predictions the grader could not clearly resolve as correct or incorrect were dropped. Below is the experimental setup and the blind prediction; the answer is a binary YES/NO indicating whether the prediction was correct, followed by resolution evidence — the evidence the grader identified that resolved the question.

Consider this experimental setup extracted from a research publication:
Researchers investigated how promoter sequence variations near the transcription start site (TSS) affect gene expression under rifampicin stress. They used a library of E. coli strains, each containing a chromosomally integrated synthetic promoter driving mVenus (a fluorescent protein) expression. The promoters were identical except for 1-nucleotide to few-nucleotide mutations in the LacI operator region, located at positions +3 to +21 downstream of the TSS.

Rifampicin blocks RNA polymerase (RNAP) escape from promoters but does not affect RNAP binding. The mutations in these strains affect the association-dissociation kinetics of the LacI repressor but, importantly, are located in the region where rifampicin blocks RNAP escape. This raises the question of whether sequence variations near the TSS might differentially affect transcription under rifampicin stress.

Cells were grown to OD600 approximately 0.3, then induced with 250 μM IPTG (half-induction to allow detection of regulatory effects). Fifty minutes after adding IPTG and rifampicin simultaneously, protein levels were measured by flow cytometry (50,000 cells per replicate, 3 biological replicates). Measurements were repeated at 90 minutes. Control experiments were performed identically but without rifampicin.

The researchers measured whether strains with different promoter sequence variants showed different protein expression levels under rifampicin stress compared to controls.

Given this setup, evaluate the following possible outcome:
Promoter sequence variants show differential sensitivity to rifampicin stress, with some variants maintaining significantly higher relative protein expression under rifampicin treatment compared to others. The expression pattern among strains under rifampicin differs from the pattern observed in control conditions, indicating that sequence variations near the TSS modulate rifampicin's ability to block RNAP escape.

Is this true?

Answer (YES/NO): YES